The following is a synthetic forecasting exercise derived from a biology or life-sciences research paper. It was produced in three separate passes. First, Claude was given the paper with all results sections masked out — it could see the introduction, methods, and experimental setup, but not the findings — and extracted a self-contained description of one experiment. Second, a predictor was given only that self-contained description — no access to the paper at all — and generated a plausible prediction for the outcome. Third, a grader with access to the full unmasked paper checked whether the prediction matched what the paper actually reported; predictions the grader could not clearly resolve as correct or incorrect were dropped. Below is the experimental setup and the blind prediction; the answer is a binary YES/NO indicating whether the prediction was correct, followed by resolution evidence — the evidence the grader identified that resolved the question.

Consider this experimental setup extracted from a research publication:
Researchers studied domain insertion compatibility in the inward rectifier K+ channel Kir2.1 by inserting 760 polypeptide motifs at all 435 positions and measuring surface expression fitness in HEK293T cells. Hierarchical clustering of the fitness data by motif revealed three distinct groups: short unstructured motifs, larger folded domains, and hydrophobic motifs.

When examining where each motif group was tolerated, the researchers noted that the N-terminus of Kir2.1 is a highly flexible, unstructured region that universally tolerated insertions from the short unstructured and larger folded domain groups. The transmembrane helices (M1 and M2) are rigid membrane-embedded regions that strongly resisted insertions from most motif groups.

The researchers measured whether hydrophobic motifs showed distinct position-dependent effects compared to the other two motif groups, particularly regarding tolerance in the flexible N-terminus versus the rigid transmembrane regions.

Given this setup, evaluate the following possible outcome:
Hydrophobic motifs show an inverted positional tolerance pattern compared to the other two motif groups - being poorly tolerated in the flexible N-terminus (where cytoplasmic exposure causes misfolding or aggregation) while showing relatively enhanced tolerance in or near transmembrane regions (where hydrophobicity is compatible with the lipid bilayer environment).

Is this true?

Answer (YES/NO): YES